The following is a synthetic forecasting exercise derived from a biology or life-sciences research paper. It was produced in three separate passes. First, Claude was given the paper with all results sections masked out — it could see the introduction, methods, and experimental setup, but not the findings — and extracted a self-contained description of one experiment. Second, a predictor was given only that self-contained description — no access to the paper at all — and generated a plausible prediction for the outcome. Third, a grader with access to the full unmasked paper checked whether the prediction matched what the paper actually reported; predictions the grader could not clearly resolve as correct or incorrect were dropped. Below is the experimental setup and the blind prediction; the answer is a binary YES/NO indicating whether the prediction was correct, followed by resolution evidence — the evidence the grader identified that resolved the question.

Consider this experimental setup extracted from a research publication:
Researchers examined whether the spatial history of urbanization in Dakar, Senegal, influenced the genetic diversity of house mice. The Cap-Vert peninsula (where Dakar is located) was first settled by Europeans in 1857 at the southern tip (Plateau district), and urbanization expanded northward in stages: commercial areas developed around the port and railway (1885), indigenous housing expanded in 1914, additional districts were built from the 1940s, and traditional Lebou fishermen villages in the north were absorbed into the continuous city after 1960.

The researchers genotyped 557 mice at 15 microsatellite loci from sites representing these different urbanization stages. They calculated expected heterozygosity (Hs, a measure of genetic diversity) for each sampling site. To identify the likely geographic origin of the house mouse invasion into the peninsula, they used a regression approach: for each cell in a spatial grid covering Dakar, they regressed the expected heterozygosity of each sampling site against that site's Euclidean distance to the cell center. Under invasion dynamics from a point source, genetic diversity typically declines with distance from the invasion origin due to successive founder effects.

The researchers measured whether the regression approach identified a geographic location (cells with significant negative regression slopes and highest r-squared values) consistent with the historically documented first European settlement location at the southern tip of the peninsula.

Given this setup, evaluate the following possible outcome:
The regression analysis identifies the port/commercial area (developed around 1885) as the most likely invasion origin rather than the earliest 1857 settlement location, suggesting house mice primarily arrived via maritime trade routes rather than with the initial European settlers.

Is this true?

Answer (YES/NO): NO